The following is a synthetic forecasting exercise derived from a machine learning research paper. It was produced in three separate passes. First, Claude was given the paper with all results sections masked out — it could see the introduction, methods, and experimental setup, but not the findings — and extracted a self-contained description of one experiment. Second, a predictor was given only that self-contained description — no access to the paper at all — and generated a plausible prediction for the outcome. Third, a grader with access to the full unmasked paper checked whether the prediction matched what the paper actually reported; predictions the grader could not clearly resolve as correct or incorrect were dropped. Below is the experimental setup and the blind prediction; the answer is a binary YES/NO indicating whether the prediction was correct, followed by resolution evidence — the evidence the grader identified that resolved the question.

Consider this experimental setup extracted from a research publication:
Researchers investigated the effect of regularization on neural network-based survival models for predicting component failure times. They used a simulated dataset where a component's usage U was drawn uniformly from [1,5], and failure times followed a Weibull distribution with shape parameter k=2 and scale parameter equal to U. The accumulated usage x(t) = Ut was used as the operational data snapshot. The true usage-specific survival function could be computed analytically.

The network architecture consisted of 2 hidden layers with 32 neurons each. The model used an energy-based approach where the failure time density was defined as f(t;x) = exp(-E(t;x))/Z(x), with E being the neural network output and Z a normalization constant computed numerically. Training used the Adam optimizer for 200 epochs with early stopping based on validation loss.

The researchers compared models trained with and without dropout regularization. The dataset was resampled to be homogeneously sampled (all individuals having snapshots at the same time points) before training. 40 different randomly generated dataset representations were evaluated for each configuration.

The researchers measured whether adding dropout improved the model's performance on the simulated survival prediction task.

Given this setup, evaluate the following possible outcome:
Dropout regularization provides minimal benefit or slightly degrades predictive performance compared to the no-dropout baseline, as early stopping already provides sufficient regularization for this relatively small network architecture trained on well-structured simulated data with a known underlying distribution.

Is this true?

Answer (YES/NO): YES